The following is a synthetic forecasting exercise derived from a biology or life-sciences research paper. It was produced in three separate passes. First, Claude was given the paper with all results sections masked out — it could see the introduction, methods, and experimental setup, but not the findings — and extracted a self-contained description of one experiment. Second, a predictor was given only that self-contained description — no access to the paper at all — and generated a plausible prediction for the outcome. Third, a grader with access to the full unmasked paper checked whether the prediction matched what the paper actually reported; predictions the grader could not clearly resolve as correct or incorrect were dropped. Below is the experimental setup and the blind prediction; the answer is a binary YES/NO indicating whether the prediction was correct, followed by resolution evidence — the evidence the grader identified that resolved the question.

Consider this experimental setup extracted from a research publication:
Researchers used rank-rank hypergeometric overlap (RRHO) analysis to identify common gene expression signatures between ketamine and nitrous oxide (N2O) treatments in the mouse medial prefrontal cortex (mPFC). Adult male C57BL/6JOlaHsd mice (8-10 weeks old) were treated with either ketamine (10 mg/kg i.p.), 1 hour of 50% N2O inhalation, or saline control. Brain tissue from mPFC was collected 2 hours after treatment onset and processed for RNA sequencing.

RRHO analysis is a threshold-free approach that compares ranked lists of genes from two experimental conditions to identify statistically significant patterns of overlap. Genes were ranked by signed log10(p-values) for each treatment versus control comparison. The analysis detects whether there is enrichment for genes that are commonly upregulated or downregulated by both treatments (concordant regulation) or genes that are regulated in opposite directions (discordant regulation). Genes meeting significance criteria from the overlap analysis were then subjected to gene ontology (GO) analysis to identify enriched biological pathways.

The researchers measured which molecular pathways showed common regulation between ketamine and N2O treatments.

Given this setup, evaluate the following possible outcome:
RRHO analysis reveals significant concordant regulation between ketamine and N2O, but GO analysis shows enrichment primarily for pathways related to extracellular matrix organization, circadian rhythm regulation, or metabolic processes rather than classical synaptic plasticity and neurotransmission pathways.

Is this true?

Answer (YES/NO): NO